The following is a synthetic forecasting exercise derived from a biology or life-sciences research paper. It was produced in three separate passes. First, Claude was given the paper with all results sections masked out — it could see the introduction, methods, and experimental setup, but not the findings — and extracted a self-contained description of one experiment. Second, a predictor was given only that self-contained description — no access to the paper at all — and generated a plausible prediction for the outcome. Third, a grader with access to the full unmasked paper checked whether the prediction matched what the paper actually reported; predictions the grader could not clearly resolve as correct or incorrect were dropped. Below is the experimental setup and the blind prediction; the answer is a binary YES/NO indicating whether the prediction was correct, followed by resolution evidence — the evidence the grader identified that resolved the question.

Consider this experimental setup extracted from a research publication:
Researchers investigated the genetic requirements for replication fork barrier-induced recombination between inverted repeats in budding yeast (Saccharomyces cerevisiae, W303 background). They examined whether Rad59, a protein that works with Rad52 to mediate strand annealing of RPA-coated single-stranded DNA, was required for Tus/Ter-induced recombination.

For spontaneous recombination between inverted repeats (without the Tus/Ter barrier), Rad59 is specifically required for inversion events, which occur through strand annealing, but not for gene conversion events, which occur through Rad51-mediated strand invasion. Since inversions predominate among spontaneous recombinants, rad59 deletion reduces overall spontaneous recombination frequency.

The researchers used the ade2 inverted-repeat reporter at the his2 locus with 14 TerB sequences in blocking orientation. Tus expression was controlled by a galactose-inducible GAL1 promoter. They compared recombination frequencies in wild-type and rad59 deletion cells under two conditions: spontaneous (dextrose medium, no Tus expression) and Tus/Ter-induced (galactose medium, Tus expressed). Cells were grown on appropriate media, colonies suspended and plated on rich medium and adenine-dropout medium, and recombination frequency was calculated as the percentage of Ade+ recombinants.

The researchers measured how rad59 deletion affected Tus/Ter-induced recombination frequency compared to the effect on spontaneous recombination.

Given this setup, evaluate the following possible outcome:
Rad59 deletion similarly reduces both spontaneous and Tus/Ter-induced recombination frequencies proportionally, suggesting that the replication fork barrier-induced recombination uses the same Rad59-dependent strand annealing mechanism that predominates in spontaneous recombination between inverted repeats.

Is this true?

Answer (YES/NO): NO